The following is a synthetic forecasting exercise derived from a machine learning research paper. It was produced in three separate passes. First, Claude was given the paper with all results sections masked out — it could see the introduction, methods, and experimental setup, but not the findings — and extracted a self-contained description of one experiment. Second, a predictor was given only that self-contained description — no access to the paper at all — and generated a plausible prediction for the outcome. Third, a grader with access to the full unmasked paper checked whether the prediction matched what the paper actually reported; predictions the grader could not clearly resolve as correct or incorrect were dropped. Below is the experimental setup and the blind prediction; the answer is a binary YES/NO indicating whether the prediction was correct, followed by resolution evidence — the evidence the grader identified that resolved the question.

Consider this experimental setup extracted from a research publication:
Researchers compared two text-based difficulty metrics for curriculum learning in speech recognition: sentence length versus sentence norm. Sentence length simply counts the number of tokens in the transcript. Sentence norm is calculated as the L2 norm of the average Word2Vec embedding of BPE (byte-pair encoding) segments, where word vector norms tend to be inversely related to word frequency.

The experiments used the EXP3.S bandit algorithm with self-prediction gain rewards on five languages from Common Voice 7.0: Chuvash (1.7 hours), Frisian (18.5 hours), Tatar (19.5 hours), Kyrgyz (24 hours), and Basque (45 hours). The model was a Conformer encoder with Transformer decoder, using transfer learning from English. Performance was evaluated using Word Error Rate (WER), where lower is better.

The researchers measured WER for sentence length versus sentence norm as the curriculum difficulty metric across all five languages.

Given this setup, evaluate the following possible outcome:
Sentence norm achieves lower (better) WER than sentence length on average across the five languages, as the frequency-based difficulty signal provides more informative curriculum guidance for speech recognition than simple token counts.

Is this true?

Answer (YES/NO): YES